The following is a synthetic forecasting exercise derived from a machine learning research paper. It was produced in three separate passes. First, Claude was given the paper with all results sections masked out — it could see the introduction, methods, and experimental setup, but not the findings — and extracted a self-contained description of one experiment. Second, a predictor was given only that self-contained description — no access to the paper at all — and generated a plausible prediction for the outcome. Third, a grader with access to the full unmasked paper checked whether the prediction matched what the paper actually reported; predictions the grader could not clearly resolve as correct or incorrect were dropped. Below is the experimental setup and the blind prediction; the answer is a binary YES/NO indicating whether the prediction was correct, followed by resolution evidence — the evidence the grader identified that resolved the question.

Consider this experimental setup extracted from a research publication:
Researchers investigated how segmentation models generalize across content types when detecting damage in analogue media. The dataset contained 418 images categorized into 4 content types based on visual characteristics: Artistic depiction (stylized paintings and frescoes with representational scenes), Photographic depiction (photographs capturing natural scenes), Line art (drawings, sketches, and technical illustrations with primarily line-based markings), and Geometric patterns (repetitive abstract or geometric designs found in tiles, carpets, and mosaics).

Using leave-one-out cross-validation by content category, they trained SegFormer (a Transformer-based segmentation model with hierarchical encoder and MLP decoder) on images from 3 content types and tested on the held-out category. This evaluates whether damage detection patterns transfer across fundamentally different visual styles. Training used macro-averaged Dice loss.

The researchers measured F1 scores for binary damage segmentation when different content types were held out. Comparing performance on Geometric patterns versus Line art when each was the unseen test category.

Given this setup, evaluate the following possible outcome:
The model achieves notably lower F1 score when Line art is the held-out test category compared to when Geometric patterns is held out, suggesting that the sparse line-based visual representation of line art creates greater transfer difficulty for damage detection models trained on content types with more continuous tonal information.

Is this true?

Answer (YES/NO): NO